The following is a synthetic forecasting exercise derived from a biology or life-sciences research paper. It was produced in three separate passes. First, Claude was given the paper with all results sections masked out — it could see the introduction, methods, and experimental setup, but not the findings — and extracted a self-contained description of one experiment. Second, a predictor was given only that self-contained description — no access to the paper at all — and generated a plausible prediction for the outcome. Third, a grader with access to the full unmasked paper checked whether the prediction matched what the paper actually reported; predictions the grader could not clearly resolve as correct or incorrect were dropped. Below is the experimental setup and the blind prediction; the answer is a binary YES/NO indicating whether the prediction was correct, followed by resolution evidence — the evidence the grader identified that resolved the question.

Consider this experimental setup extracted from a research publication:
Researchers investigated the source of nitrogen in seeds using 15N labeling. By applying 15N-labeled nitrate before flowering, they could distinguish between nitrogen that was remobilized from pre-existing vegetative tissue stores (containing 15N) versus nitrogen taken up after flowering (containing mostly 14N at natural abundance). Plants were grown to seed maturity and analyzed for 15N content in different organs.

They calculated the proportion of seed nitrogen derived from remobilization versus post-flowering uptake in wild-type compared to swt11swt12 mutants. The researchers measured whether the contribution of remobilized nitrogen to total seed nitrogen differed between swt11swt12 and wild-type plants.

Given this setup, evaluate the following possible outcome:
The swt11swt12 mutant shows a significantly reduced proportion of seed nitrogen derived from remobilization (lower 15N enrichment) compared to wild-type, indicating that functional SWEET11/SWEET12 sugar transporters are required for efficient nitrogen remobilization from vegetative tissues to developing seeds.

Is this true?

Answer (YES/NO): NO